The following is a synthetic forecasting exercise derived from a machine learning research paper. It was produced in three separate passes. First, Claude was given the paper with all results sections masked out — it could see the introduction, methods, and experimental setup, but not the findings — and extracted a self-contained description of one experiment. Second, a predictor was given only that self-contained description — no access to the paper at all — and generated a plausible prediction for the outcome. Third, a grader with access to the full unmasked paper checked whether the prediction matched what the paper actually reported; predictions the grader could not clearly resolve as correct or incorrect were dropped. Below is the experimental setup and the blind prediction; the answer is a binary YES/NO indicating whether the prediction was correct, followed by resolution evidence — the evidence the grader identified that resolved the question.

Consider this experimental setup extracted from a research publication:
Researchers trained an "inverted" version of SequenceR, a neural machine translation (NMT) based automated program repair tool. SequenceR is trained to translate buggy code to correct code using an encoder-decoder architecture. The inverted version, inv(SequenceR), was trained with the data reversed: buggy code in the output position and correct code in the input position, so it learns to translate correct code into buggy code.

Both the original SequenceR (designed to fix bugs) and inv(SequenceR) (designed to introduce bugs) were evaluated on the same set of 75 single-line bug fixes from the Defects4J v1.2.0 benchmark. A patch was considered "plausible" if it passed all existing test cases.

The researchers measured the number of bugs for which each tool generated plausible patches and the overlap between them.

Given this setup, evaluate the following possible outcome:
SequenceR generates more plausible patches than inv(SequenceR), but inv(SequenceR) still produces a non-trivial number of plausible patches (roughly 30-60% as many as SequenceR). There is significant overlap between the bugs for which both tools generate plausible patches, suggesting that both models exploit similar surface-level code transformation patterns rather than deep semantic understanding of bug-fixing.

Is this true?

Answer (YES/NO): NO